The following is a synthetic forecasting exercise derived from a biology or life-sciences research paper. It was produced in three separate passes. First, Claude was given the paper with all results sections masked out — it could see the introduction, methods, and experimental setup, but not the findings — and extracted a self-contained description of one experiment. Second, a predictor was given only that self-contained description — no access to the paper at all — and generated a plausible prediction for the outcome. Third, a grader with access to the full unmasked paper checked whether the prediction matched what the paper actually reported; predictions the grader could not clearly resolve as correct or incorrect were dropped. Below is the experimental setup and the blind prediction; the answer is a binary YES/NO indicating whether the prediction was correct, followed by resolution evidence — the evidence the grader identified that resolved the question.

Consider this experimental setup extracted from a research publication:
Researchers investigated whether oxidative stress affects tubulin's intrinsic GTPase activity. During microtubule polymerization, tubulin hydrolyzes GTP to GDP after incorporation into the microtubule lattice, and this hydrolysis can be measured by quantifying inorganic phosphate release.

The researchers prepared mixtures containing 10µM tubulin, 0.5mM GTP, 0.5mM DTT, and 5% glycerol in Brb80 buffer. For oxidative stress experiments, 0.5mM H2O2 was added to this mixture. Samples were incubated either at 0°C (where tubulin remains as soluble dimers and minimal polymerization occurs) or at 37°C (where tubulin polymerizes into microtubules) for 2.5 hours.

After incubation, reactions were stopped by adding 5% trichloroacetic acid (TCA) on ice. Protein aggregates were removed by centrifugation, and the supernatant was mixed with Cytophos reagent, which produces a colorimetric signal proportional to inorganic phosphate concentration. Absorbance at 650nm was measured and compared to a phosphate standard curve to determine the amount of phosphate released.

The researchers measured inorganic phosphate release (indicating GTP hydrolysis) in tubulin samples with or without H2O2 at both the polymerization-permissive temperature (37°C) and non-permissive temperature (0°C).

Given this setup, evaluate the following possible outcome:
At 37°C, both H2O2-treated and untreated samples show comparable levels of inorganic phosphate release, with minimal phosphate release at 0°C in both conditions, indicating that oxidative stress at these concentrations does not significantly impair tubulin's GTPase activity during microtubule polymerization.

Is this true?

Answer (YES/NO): YES